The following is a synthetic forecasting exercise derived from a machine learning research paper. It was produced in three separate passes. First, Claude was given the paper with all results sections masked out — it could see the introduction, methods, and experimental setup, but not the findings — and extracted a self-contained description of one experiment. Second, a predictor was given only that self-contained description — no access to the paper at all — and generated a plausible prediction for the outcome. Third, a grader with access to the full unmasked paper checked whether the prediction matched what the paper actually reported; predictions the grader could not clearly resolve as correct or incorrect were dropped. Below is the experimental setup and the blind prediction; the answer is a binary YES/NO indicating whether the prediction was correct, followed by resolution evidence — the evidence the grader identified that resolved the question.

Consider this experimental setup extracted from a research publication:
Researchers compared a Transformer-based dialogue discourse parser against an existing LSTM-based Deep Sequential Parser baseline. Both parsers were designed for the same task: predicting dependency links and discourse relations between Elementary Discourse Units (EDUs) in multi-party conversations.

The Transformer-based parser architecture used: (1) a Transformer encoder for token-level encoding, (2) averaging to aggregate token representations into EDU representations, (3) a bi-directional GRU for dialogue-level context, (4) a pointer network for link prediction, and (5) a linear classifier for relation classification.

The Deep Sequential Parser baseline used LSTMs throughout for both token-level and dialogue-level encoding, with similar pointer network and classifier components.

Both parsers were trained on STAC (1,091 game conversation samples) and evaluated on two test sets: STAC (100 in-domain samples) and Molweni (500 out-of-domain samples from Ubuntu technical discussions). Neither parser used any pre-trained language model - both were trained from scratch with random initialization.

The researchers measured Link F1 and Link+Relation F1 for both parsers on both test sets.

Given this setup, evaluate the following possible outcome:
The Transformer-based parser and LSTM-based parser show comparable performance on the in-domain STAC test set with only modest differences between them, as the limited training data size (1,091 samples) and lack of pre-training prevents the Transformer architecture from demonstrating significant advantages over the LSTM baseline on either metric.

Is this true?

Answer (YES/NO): YES